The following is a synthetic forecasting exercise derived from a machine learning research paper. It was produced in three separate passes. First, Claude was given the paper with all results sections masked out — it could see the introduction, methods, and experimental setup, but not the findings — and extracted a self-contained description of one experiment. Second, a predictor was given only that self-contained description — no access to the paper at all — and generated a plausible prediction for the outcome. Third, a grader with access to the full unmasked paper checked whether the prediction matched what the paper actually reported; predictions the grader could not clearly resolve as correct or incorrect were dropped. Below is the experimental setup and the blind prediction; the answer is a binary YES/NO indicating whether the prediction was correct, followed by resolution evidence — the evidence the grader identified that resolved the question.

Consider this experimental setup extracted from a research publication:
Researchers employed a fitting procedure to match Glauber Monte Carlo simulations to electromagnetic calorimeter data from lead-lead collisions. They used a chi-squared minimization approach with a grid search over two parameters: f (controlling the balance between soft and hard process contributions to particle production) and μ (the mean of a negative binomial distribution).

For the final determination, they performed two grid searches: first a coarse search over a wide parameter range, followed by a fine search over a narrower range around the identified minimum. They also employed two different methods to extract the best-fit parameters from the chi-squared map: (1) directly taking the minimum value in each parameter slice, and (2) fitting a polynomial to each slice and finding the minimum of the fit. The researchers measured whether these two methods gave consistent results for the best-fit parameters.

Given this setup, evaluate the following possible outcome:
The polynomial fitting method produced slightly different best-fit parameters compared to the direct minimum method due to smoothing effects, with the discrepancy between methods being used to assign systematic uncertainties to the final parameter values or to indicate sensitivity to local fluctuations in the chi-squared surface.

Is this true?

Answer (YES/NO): NO